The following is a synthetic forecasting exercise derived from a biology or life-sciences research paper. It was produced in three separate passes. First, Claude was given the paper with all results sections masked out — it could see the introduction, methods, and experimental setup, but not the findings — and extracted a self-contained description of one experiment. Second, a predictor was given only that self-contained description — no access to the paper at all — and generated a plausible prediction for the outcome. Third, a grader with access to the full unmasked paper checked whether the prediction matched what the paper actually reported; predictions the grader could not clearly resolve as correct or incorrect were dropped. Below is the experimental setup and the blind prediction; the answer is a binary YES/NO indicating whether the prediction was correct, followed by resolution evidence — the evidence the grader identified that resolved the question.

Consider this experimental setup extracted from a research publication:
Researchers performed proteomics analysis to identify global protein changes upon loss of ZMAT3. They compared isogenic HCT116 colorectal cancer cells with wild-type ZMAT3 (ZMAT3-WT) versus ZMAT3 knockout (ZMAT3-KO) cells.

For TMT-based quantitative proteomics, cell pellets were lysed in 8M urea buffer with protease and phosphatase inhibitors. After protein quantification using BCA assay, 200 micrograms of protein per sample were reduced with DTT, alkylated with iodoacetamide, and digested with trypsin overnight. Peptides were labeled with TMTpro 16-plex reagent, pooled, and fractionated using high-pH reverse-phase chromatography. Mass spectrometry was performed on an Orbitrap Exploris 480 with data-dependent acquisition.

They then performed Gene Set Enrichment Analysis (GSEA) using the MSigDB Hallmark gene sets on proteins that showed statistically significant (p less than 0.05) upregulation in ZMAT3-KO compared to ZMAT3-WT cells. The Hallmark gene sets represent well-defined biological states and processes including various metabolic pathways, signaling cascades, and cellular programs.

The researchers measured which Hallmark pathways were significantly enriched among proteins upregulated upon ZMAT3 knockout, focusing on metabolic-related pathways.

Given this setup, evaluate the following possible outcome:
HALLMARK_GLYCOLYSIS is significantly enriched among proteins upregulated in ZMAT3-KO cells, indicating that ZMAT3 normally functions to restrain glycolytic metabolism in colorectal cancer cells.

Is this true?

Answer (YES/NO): YES